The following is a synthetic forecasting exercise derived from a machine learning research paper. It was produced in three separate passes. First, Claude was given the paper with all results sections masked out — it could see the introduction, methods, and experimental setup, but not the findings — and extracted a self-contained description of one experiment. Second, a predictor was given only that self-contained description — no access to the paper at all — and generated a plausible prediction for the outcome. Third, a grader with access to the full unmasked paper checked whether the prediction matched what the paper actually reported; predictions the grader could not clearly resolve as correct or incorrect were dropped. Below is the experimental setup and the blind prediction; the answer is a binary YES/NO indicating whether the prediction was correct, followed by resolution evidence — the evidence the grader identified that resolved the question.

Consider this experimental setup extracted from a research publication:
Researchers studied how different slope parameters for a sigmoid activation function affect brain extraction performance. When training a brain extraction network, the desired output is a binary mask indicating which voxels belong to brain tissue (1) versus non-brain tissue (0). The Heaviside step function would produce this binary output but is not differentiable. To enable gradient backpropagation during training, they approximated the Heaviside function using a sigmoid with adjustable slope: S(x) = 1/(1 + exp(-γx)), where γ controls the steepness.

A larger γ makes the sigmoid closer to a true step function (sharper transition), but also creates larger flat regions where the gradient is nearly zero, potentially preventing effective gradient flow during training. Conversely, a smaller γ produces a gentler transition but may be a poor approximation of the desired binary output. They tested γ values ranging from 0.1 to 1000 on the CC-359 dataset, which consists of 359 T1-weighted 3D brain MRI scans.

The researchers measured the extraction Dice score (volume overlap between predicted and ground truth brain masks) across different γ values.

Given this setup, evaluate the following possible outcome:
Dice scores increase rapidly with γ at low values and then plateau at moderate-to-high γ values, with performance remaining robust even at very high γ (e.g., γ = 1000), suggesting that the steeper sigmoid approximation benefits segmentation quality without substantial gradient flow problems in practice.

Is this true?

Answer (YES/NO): NO